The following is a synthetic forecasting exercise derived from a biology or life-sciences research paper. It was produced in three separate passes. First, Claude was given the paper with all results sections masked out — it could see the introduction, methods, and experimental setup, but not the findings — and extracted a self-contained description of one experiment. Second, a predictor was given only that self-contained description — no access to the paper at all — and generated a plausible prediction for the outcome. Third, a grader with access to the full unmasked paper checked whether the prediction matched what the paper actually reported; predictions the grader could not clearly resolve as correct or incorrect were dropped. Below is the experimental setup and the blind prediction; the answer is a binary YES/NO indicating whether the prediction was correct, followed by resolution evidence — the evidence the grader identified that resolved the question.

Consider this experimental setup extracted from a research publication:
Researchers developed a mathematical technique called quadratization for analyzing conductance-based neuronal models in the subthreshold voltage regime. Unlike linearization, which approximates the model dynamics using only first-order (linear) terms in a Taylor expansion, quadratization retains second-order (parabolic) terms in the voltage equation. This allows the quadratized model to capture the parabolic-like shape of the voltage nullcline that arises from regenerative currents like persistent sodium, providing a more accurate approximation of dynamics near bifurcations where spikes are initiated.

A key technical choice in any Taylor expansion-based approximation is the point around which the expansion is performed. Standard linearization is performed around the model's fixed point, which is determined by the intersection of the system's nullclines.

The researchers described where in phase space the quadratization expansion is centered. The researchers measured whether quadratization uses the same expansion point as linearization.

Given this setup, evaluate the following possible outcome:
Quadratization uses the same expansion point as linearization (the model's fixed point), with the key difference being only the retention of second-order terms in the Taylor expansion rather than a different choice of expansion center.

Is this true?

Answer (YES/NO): NO